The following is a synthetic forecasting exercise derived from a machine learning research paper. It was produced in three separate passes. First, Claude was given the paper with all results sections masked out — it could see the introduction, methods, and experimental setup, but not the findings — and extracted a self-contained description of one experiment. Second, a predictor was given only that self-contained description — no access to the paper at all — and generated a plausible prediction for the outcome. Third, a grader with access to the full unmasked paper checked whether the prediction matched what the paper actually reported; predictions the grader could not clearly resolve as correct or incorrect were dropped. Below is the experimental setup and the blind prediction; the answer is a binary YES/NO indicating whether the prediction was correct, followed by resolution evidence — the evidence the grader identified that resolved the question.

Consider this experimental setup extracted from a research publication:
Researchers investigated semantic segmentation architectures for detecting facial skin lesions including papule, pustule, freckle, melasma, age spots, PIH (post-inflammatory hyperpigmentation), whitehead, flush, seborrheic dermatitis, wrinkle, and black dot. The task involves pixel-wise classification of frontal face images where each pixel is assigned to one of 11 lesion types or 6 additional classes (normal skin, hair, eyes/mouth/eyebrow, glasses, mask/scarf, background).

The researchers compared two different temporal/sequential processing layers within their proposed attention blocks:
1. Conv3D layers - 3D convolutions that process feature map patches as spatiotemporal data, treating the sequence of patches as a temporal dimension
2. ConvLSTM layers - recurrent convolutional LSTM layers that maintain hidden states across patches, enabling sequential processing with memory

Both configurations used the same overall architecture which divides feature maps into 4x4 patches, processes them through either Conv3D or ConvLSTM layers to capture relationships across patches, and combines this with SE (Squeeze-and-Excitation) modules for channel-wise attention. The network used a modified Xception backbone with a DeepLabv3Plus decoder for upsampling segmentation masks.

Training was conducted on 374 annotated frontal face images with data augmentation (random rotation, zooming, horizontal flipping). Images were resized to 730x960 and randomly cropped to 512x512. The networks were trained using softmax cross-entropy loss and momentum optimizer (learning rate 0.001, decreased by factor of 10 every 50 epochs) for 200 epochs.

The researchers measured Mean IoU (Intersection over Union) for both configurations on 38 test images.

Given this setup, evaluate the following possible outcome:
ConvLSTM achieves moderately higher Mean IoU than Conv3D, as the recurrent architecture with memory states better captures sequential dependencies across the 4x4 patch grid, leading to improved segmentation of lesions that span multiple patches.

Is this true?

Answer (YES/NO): YES